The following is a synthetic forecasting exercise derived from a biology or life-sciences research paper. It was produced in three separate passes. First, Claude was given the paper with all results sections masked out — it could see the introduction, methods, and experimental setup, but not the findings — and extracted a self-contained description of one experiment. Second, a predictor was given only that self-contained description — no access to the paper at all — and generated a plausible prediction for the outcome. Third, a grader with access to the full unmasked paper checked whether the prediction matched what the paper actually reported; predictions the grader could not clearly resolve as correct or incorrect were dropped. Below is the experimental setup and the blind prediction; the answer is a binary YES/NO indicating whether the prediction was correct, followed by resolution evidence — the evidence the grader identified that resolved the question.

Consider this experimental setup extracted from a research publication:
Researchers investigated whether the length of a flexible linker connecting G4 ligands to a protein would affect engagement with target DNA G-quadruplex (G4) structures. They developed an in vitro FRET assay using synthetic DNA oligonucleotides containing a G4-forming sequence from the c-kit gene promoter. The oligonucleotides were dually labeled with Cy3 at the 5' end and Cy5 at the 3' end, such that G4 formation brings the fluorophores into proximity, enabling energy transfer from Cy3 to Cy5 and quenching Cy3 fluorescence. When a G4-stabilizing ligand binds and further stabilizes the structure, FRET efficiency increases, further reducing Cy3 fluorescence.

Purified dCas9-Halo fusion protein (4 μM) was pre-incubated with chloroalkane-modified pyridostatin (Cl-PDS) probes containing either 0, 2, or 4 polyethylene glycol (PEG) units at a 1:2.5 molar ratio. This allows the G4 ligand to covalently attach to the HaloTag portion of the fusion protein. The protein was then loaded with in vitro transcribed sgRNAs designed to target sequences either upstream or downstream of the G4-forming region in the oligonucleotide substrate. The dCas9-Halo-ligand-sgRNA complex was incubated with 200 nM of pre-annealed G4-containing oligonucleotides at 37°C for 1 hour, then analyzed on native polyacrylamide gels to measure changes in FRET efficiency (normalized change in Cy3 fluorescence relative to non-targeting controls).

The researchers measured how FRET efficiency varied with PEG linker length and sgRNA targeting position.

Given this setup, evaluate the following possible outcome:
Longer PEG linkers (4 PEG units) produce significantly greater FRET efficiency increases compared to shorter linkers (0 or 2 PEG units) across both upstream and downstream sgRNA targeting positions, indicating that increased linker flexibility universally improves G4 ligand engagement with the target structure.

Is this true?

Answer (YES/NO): NO